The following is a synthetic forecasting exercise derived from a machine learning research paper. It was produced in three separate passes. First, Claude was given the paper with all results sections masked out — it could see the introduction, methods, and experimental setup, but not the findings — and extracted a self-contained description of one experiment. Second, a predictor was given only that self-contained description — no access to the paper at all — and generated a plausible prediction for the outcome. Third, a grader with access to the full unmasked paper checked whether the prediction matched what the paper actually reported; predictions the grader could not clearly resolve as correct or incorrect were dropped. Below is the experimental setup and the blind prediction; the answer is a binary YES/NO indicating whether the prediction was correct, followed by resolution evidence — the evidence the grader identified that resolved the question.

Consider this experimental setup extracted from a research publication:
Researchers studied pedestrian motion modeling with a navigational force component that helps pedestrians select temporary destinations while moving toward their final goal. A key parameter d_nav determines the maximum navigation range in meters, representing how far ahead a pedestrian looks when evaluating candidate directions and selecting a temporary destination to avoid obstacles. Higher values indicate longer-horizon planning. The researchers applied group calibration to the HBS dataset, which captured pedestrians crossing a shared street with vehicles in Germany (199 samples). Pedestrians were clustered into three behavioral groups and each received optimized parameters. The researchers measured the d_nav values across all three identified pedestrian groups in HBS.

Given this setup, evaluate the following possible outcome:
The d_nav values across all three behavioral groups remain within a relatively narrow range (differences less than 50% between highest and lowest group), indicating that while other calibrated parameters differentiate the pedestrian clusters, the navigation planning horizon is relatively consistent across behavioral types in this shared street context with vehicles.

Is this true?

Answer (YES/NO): NO